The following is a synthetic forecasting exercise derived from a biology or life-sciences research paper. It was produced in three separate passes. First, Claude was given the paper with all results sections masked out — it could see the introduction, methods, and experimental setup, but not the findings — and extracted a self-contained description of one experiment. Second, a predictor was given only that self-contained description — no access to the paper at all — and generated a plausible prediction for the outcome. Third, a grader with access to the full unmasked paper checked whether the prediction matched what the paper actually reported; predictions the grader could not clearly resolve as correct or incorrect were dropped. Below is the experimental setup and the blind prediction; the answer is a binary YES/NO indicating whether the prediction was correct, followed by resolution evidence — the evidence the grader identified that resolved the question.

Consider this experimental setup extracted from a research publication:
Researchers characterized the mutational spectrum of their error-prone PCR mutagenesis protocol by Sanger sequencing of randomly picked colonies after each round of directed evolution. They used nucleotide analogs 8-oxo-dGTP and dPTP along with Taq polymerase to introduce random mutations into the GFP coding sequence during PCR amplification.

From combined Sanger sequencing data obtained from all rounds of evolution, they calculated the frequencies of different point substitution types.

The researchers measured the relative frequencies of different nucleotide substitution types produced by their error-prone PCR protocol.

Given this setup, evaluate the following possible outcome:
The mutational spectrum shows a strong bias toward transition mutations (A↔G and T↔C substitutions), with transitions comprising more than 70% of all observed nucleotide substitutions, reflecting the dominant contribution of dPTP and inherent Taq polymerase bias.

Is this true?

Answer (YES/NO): YES